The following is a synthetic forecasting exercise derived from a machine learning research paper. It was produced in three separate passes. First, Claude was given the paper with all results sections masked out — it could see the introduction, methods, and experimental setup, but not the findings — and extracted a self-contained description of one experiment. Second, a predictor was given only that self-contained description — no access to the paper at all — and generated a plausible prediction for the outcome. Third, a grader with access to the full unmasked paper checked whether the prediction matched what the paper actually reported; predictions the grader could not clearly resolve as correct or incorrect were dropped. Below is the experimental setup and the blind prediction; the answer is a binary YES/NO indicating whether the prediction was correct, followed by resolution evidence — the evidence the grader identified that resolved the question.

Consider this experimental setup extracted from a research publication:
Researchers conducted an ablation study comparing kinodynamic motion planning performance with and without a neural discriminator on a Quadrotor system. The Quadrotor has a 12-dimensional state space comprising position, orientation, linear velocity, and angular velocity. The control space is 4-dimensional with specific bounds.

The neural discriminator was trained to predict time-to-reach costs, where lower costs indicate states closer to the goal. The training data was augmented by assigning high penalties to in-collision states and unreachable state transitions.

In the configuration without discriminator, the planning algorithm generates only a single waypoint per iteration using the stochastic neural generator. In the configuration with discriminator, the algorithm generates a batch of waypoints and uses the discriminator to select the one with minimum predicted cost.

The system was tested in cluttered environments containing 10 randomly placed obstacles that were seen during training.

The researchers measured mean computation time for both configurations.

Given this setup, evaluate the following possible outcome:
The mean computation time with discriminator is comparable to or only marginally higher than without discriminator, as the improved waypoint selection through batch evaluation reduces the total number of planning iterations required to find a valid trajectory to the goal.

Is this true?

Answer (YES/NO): NO